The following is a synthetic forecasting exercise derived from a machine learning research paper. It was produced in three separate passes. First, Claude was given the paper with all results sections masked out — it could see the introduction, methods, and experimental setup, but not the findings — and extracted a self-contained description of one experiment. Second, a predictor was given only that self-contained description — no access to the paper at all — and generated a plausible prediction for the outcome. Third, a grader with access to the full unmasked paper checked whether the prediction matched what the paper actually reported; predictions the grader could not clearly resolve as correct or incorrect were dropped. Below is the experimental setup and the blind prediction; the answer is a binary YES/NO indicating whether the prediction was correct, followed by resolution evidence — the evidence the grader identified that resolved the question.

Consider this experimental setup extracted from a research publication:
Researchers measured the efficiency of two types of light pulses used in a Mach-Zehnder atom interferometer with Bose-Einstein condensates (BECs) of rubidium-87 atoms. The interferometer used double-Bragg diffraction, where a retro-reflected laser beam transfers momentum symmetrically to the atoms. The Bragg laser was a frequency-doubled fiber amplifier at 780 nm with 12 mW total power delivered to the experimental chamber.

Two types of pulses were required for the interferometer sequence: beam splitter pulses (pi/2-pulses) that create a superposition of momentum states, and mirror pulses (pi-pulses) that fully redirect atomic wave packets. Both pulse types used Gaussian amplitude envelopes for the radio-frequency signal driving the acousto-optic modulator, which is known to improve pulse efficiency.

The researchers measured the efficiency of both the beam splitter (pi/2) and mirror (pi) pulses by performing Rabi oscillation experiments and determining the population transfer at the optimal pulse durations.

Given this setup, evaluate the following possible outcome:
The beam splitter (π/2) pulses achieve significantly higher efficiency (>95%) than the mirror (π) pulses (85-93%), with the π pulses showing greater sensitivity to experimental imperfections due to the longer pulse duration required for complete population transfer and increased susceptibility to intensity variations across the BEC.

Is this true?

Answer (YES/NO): NO